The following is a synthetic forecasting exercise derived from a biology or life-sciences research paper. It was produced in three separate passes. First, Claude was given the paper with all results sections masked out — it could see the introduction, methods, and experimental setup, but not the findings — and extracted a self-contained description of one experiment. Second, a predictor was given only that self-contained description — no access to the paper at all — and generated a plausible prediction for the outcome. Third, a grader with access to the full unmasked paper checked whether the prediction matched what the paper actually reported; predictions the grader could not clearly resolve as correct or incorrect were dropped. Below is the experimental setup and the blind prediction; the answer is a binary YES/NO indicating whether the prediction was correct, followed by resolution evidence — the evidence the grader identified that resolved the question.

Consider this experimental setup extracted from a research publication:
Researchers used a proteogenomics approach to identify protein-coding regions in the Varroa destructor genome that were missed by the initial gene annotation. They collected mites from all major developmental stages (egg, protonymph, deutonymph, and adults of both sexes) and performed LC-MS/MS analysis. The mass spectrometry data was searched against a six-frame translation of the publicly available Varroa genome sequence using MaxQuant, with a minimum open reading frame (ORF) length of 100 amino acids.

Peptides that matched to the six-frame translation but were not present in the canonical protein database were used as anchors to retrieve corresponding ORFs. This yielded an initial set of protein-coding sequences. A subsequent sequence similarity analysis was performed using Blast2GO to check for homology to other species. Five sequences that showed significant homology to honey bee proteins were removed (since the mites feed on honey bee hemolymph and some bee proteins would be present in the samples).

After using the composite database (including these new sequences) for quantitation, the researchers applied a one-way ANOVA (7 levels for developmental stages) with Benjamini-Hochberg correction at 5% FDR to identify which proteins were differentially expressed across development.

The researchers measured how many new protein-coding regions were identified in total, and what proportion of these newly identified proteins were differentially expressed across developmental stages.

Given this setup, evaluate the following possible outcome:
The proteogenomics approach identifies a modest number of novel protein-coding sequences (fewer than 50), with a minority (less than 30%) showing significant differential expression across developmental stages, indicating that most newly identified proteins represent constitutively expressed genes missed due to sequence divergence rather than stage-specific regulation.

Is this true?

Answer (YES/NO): NO